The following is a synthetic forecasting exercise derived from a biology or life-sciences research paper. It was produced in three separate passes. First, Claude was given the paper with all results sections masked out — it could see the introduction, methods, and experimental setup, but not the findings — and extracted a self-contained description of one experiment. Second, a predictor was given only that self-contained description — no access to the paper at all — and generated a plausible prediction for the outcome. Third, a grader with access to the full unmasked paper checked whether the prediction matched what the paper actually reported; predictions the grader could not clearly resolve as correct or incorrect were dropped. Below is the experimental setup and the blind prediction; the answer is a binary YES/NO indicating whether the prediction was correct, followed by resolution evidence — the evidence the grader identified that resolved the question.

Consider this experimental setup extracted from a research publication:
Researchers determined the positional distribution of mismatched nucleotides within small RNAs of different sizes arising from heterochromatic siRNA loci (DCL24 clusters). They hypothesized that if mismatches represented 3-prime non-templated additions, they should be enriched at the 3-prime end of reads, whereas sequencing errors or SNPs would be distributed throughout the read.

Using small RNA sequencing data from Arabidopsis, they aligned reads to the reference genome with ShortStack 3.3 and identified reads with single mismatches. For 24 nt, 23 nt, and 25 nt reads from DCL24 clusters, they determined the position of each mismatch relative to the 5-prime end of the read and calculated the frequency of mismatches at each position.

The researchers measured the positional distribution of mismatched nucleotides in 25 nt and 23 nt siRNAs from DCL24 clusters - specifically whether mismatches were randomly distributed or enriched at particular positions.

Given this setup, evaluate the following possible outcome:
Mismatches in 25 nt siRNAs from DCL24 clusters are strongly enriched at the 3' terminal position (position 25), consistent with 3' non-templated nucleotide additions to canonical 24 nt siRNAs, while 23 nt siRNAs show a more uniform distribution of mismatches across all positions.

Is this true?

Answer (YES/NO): NO